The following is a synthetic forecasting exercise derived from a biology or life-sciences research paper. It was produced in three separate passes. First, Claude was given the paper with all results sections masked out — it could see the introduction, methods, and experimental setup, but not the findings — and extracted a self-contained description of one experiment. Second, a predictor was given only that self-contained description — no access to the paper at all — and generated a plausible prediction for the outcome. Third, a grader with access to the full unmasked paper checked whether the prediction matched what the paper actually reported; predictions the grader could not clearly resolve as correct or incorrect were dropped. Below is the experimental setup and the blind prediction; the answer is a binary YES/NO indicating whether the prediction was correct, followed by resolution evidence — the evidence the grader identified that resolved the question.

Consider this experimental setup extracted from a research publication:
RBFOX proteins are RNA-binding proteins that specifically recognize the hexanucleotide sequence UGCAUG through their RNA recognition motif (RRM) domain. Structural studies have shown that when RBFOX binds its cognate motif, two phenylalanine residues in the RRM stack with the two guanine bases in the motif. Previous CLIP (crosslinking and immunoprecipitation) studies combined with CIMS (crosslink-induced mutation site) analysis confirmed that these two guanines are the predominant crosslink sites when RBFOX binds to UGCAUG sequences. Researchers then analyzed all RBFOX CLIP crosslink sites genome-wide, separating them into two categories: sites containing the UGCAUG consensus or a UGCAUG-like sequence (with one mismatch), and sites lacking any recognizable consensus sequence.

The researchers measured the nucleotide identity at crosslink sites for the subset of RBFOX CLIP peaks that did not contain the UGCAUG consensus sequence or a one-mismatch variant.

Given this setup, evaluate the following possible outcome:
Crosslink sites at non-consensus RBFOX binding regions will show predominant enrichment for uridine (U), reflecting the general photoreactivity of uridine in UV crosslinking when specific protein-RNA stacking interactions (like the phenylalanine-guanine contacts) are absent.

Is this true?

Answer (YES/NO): YES